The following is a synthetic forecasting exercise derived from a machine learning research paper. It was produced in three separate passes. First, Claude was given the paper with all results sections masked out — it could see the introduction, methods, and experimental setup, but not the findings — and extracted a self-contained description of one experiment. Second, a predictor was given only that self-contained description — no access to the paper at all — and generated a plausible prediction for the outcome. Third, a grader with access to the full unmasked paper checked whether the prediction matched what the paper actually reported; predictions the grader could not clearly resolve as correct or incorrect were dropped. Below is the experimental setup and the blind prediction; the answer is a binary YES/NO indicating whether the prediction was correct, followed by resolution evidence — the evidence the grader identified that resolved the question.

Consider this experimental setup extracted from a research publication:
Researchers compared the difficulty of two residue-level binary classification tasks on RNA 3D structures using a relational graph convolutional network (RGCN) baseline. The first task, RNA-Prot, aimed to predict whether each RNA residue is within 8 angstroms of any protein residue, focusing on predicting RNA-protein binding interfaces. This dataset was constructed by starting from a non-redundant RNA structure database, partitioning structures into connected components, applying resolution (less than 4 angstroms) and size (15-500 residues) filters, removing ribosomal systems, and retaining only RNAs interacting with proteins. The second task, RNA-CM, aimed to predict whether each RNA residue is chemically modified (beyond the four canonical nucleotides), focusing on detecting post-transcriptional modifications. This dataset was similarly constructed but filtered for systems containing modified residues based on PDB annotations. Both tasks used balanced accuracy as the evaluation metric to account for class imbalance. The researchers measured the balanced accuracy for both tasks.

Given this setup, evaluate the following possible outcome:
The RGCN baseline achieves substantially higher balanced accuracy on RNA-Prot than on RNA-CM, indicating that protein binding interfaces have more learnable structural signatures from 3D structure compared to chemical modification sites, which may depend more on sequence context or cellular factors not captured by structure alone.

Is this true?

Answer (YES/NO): NO